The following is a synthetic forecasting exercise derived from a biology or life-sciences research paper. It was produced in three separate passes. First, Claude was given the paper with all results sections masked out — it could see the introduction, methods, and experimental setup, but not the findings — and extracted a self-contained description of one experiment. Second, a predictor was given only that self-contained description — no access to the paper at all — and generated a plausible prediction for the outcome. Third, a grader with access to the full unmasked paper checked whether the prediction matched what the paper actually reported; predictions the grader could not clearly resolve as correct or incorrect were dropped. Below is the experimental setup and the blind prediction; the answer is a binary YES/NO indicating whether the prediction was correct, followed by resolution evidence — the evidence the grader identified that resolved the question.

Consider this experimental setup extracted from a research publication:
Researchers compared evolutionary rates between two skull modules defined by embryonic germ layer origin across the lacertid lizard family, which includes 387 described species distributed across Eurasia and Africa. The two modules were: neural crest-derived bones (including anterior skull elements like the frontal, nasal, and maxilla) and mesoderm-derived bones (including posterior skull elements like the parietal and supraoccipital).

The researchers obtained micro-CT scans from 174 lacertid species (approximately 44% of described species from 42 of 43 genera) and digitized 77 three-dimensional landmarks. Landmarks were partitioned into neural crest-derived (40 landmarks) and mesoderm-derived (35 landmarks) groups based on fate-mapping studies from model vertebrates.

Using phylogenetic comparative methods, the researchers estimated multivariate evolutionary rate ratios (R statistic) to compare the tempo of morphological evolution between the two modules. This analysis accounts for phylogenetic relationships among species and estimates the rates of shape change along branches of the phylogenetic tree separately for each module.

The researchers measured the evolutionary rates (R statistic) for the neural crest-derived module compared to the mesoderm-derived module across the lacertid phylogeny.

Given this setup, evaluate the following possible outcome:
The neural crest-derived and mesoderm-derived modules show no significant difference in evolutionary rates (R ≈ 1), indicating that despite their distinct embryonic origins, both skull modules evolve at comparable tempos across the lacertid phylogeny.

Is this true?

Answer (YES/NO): NO